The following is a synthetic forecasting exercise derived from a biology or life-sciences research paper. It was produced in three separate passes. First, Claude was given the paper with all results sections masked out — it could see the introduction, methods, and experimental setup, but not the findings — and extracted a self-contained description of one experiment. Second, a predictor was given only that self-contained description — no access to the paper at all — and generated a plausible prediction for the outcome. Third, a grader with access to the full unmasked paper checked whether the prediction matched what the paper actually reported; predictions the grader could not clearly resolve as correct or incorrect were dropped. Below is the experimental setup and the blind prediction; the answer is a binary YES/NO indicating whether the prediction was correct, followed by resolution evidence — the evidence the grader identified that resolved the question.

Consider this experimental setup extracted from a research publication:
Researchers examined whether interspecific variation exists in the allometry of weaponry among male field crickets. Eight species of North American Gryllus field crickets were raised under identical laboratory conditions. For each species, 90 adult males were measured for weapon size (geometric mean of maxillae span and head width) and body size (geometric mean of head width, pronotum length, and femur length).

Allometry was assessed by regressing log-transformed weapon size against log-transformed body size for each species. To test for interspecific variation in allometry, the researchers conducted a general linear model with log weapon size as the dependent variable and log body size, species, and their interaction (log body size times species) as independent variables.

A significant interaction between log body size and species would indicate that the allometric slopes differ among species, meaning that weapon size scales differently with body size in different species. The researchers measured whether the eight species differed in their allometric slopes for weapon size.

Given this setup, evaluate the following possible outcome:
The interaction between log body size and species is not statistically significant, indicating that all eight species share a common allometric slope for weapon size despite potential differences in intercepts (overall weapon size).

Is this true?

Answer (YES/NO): NO